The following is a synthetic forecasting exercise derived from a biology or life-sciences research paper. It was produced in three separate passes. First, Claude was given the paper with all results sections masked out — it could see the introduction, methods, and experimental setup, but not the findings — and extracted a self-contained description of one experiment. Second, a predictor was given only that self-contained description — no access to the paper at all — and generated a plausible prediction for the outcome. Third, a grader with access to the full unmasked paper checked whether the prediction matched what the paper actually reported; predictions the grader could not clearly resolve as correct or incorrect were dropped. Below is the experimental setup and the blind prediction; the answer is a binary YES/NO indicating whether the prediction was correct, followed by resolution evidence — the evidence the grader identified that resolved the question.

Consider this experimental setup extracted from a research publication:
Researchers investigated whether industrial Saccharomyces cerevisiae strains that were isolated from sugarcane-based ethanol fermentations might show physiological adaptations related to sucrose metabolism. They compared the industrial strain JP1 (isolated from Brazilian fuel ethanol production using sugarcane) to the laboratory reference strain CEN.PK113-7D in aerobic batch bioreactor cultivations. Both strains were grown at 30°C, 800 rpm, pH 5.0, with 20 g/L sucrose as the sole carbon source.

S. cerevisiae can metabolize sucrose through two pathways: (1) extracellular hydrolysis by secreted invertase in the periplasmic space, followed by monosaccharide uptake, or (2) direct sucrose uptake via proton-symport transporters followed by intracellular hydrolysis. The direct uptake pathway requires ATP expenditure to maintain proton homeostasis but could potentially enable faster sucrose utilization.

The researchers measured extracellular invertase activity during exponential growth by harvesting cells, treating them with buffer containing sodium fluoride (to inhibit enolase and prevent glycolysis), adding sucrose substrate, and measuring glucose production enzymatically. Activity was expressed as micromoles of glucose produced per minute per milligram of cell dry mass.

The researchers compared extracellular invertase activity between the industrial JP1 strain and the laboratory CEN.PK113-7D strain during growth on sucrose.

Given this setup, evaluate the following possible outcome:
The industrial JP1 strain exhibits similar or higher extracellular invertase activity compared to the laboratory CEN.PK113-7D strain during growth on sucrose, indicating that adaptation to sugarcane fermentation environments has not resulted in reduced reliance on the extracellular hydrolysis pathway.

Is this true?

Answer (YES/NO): YES